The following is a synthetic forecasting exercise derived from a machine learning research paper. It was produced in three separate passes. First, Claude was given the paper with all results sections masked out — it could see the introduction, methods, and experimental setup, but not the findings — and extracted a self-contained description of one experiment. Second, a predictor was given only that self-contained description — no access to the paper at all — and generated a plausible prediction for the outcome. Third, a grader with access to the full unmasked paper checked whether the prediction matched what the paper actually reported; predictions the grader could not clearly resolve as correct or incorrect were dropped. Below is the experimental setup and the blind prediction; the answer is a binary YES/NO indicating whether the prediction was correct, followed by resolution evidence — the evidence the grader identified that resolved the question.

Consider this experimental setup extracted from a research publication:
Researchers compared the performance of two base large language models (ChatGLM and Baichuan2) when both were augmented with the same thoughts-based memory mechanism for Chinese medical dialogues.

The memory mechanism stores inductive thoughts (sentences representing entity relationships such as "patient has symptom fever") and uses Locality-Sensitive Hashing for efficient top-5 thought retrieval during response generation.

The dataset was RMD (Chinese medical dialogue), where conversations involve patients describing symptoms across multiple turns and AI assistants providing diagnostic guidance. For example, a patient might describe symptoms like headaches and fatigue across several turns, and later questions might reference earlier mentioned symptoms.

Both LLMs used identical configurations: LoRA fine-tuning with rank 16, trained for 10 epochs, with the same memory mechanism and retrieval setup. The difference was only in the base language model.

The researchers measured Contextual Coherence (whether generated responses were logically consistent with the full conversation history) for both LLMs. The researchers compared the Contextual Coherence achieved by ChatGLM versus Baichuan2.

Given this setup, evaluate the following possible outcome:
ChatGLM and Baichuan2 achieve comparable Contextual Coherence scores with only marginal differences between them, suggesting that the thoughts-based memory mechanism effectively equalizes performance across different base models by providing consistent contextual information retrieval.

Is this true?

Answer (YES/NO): NO